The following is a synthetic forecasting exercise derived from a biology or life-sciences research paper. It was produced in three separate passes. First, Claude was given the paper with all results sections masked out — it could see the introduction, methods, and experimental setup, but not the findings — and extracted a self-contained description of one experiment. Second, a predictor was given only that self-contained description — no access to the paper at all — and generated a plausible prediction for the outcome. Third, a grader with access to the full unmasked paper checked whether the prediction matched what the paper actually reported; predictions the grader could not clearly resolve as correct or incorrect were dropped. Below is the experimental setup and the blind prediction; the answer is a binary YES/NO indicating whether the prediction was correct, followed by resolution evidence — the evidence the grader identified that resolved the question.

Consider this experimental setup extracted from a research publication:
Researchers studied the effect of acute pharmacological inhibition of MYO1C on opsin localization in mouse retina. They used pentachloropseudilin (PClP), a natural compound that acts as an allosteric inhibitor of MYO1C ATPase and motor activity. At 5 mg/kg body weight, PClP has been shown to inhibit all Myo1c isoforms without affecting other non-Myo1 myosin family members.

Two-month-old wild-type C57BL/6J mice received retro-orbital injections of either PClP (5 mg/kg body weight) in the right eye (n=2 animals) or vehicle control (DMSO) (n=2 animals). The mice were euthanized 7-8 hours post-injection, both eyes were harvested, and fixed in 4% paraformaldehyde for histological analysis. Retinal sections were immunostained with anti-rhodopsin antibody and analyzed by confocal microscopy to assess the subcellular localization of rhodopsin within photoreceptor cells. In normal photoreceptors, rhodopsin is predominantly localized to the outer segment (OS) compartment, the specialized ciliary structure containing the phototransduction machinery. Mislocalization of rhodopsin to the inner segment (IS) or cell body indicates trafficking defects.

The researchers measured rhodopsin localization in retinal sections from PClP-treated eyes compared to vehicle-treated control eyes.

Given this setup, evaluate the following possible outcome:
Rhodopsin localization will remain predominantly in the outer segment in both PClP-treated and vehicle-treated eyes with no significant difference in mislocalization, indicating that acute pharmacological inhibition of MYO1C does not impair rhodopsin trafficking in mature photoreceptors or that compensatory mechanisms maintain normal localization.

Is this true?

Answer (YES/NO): NO